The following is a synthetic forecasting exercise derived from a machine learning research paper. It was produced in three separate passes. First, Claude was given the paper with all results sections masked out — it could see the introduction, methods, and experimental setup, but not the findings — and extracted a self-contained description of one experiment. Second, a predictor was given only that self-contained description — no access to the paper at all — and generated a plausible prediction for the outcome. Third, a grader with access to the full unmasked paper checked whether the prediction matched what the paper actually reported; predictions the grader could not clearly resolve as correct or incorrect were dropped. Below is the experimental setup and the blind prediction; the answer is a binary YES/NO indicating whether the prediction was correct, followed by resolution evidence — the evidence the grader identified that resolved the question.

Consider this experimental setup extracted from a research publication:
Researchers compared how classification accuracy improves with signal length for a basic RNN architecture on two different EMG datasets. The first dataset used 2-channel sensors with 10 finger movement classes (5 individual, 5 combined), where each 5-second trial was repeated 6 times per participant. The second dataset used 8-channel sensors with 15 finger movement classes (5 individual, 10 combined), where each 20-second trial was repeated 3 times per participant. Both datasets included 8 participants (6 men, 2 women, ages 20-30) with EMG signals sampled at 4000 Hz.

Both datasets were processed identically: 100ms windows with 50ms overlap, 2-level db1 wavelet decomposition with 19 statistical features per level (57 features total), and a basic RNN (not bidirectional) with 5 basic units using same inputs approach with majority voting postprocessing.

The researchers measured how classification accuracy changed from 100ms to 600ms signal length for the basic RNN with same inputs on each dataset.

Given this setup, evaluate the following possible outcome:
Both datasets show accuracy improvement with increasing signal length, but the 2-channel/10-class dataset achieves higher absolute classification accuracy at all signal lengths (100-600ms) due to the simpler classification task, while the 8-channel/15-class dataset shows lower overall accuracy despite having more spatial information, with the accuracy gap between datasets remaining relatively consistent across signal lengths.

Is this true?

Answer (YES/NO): NO